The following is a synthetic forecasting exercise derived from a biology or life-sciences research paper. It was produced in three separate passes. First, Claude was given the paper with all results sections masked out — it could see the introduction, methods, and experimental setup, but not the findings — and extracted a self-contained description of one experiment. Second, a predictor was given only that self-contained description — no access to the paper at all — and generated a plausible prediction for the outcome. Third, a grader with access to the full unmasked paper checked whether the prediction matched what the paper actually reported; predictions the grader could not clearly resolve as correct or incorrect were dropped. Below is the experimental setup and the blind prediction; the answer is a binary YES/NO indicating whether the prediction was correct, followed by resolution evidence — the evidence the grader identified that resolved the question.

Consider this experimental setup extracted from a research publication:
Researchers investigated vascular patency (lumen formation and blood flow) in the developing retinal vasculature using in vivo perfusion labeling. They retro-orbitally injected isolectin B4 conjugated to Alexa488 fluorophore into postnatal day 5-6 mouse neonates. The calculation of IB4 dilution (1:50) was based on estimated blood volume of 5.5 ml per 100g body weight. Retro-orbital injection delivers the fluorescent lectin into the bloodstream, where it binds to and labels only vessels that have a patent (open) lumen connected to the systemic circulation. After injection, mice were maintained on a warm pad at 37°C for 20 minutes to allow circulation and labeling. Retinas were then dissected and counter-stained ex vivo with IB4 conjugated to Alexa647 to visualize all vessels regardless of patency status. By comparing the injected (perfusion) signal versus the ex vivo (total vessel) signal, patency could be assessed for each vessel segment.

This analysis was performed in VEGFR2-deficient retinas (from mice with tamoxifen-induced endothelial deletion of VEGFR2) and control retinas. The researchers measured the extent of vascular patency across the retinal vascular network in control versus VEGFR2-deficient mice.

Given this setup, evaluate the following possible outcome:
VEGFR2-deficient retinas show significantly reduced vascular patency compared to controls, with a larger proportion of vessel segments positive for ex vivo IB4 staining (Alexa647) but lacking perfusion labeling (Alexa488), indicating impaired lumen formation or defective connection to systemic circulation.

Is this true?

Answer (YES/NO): NO